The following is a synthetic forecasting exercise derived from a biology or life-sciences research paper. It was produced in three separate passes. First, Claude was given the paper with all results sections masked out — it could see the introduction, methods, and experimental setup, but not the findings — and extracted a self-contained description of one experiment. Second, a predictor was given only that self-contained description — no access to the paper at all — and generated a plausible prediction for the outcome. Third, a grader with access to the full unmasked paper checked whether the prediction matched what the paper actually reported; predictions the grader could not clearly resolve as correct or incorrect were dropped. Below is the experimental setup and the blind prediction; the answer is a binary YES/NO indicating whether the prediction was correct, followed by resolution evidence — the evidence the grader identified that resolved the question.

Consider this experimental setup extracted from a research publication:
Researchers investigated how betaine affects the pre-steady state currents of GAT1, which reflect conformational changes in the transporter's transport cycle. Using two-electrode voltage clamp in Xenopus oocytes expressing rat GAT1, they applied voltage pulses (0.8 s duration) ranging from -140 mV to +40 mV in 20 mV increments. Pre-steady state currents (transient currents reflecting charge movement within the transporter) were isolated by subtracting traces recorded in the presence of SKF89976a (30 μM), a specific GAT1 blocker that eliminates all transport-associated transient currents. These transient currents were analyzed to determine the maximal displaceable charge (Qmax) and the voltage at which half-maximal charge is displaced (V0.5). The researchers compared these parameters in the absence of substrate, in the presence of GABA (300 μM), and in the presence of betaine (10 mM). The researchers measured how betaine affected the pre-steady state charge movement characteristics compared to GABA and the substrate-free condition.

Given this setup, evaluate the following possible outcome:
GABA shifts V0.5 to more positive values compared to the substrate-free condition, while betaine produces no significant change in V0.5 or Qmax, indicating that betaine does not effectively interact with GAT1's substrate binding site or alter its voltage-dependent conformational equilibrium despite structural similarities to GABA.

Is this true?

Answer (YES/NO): NO